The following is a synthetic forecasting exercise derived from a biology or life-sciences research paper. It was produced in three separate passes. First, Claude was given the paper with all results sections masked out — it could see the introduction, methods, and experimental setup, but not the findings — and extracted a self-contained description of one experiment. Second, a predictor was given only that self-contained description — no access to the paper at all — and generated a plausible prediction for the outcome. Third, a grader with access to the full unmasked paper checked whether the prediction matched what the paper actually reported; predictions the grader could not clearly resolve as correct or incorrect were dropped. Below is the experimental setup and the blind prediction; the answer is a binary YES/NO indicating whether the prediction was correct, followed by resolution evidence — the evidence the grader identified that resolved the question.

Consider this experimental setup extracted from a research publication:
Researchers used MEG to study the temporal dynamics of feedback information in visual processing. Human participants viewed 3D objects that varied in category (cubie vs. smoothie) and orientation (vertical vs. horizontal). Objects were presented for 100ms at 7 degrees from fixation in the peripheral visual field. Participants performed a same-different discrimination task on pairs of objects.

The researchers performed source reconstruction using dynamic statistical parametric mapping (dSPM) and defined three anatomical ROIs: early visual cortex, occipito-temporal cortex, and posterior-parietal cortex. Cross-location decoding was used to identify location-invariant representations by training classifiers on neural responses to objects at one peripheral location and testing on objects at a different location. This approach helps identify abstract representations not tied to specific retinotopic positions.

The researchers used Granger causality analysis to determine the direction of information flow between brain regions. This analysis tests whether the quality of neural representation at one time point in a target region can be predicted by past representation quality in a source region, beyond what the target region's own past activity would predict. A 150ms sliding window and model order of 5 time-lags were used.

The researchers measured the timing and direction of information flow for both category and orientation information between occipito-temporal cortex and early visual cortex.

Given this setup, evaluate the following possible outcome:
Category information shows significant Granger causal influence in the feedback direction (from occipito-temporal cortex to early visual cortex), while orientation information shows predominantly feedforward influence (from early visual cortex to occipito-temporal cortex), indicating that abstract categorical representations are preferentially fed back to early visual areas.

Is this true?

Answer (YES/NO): NO